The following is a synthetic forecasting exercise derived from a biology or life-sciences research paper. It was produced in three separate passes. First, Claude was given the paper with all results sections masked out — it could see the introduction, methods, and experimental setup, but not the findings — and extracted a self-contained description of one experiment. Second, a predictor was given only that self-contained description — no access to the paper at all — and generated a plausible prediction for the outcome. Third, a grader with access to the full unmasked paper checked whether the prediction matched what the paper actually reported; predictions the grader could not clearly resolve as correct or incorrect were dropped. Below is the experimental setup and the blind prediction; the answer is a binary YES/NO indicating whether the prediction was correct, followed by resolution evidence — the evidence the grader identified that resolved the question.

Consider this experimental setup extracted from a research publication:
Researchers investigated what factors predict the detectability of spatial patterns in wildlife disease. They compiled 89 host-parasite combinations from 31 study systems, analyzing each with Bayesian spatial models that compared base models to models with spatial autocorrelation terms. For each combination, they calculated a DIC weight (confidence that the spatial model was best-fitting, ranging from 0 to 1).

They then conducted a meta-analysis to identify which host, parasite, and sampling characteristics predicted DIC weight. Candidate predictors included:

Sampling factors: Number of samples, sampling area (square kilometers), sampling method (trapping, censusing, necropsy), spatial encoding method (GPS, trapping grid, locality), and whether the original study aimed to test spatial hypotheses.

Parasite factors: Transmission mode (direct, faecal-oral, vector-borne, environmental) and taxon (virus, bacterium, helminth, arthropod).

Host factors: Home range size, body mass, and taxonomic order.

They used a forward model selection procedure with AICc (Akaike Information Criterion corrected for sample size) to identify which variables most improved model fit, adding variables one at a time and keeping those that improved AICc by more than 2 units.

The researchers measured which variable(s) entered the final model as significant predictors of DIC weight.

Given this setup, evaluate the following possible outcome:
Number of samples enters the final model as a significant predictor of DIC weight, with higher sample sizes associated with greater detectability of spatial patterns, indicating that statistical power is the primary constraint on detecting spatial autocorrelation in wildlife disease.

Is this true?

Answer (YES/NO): NO